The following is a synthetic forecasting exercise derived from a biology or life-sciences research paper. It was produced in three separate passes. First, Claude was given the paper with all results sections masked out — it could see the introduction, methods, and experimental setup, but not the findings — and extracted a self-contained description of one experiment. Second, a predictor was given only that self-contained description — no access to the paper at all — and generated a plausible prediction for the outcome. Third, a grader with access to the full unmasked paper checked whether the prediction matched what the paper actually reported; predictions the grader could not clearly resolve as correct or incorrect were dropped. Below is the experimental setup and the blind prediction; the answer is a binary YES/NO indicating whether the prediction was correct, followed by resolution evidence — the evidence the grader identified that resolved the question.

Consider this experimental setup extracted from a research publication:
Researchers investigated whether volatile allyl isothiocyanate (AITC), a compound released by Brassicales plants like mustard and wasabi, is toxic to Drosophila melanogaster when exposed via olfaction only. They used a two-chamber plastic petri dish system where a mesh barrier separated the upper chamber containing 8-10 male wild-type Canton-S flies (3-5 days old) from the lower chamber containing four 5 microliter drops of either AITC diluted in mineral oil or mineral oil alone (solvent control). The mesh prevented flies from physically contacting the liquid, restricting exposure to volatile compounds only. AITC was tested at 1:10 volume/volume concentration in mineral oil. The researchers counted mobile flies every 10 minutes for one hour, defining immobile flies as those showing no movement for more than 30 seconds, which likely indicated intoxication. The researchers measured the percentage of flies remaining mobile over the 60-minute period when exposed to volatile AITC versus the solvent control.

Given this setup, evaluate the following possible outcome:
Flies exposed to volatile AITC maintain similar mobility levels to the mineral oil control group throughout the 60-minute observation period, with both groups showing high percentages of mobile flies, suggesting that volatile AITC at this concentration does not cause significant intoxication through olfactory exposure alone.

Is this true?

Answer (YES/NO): NO